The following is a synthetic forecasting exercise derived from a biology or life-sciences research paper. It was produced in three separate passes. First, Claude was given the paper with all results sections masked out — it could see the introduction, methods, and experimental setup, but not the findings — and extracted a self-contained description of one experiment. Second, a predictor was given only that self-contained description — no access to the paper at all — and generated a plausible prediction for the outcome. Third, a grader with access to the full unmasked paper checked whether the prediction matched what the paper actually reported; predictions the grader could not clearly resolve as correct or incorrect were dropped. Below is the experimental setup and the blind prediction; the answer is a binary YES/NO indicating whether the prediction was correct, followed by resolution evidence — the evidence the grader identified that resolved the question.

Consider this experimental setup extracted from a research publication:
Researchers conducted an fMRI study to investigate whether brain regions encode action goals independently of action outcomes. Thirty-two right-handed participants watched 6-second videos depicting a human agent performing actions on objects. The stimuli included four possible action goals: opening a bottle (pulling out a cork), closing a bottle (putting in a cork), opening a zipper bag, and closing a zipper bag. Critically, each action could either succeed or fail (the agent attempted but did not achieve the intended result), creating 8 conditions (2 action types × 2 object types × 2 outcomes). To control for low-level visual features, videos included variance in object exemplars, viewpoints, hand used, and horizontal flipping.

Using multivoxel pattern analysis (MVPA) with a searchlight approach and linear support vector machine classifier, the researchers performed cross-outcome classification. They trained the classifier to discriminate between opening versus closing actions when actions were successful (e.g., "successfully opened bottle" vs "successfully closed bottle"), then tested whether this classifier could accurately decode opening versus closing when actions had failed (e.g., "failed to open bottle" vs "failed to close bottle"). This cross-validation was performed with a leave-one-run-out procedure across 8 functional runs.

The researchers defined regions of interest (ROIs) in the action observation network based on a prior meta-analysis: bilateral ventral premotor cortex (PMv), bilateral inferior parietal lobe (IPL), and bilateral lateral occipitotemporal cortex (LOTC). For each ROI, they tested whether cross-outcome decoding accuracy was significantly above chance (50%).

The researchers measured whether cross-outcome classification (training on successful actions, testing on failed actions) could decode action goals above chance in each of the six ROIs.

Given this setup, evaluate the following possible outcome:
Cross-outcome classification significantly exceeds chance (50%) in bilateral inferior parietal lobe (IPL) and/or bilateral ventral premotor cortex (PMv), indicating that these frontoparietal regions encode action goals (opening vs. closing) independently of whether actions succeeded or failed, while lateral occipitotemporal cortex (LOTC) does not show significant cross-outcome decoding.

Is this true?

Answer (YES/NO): NO